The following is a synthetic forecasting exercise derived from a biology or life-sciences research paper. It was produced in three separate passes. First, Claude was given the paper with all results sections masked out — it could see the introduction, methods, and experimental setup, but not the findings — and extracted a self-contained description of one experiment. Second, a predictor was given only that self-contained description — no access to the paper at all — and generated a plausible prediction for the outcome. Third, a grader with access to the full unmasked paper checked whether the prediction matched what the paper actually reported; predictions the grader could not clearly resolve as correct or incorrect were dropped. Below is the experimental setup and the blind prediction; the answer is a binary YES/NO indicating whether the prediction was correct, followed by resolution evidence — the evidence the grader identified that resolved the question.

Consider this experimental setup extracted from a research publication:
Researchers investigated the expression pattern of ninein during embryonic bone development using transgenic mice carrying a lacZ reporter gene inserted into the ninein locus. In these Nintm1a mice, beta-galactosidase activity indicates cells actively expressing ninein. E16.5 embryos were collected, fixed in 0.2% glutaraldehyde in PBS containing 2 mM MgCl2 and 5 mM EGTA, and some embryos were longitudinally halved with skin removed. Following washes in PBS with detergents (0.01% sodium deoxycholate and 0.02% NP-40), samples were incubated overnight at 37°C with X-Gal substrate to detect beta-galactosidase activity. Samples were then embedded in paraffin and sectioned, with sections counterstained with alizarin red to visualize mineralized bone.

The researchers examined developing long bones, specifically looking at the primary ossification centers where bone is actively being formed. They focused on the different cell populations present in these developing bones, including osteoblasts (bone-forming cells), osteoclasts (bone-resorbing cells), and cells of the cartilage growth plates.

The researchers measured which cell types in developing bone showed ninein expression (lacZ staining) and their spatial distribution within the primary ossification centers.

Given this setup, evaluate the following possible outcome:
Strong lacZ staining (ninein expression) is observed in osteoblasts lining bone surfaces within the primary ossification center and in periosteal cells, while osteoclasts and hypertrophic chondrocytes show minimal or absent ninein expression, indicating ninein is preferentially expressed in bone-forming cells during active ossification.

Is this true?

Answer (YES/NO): NO